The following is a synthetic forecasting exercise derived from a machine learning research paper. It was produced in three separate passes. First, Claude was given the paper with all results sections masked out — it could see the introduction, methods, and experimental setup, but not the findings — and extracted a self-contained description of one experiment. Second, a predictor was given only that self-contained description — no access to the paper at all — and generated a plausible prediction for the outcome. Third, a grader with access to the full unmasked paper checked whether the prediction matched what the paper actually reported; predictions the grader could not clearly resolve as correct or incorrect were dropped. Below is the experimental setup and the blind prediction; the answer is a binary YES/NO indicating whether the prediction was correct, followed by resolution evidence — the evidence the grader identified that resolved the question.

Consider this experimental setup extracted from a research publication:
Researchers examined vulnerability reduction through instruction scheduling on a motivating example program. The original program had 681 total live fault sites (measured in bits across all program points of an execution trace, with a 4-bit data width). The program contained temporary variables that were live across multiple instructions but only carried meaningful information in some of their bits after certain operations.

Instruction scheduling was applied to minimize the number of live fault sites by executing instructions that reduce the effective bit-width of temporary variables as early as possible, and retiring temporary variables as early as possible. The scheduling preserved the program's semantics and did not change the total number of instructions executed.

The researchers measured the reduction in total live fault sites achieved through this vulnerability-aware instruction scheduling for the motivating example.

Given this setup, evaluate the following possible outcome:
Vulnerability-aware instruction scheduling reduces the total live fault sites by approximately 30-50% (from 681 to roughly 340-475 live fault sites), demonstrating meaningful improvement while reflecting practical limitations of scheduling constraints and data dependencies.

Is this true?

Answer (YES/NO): NO